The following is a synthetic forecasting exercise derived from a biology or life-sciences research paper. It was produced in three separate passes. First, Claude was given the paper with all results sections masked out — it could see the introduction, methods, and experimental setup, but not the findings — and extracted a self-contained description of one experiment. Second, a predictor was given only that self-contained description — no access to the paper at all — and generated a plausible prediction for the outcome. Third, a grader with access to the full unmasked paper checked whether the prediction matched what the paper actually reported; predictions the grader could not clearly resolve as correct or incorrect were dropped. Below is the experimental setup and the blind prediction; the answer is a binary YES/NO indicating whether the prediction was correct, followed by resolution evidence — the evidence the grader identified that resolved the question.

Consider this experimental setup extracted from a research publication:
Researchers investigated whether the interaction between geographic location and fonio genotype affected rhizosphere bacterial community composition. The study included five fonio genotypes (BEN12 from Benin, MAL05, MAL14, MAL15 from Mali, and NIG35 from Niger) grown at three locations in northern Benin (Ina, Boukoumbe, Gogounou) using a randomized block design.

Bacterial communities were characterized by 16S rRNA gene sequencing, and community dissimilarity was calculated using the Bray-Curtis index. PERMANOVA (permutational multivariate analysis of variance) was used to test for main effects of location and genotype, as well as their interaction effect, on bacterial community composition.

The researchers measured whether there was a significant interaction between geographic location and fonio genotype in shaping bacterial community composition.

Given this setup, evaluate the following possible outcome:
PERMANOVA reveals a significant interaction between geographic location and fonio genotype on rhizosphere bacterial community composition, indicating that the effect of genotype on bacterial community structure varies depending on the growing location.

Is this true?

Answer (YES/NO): NO